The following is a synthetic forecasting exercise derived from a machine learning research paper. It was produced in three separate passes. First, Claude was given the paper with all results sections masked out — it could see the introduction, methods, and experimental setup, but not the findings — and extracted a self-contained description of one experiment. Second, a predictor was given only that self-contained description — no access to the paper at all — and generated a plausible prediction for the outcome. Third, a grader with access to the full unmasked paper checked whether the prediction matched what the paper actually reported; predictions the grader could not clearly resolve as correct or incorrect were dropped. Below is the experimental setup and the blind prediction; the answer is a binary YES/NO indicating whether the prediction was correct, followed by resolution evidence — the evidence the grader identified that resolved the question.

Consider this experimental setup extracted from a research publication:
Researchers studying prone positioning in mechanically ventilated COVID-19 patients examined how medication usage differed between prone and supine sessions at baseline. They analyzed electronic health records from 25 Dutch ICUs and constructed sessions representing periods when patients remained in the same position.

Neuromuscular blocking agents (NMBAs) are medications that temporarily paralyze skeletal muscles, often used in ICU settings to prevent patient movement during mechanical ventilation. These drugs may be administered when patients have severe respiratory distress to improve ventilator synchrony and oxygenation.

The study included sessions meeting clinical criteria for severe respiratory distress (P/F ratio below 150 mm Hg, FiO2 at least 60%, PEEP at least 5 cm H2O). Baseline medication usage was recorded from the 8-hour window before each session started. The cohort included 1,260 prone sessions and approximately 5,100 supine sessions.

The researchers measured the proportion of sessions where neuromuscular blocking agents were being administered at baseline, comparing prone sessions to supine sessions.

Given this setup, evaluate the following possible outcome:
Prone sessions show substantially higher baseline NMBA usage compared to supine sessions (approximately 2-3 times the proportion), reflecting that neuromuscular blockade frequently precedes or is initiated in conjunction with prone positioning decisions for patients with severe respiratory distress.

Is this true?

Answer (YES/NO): NO